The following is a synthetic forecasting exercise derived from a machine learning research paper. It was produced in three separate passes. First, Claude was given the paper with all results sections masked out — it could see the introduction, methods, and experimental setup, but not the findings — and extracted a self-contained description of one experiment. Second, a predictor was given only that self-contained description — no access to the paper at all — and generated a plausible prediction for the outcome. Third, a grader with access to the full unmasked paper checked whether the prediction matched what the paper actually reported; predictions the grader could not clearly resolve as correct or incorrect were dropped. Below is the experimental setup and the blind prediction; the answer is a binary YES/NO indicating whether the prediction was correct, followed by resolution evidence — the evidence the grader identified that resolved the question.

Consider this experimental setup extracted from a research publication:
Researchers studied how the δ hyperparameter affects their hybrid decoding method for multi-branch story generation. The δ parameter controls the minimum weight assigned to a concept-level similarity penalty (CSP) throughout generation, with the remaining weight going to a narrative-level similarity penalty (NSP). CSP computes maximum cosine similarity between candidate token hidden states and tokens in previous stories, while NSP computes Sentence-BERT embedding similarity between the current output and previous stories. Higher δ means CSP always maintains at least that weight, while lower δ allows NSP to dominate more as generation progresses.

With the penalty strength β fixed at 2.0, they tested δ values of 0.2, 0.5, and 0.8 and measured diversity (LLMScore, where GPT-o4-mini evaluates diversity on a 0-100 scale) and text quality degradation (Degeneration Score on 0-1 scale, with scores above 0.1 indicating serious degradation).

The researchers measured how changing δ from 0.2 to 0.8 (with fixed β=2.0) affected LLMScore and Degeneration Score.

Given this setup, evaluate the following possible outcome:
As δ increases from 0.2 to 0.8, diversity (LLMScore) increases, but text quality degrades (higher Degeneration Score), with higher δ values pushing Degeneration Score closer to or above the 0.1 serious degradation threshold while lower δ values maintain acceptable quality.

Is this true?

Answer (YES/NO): YES